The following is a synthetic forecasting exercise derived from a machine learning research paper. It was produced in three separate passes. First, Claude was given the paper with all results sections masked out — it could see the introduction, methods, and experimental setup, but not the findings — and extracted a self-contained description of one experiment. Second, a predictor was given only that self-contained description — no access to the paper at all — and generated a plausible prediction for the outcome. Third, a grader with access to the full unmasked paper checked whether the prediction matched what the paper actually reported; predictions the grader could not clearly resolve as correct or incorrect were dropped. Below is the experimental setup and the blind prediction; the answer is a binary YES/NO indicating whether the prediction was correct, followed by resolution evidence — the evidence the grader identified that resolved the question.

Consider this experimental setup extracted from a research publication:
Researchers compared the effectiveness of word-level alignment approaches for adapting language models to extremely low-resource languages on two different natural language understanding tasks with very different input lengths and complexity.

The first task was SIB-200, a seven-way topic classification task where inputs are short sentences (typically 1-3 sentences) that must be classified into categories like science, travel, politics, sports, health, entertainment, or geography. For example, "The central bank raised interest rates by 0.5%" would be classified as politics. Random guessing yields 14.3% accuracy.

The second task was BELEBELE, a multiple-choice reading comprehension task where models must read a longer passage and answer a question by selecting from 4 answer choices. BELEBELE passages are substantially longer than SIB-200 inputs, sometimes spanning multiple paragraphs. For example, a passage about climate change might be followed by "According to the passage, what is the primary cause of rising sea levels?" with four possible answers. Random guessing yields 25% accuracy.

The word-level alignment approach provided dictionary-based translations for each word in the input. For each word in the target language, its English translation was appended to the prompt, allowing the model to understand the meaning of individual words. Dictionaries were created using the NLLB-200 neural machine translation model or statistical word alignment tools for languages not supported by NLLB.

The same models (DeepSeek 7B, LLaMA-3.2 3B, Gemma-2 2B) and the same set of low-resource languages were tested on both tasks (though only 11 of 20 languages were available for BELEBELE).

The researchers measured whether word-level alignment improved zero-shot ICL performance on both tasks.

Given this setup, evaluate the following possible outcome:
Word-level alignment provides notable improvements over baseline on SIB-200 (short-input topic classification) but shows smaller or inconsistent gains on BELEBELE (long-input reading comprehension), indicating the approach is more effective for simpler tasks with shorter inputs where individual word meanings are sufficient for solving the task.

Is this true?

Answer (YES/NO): NO